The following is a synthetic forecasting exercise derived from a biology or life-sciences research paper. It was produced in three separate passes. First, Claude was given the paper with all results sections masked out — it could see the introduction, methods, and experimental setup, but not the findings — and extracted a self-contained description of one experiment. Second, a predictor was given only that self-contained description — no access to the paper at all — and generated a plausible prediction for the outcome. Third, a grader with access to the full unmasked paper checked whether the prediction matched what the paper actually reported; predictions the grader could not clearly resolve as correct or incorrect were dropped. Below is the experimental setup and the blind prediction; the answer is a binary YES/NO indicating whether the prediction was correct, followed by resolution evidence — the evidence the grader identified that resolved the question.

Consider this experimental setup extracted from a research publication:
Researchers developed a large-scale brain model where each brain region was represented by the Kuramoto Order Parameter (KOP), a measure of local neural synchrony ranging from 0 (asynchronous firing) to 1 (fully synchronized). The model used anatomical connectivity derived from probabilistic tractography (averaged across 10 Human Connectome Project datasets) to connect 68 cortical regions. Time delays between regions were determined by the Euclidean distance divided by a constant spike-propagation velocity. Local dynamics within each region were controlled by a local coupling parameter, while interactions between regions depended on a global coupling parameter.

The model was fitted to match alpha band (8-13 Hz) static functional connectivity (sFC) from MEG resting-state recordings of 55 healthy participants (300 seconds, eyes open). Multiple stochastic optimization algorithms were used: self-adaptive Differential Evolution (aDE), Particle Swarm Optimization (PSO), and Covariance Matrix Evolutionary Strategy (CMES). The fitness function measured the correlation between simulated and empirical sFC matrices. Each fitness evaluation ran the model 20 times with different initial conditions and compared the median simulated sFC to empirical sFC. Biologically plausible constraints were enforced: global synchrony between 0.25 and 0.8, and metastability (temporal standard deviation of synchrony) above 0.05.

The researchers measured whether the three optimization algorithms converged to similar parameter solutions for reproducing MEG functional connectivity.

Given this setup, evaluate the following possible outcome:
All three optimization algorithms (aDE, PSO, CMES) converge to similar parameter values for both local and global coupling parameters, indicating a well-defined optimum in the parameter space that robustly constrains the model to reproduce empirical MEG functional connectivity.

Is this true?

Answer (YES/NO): NO